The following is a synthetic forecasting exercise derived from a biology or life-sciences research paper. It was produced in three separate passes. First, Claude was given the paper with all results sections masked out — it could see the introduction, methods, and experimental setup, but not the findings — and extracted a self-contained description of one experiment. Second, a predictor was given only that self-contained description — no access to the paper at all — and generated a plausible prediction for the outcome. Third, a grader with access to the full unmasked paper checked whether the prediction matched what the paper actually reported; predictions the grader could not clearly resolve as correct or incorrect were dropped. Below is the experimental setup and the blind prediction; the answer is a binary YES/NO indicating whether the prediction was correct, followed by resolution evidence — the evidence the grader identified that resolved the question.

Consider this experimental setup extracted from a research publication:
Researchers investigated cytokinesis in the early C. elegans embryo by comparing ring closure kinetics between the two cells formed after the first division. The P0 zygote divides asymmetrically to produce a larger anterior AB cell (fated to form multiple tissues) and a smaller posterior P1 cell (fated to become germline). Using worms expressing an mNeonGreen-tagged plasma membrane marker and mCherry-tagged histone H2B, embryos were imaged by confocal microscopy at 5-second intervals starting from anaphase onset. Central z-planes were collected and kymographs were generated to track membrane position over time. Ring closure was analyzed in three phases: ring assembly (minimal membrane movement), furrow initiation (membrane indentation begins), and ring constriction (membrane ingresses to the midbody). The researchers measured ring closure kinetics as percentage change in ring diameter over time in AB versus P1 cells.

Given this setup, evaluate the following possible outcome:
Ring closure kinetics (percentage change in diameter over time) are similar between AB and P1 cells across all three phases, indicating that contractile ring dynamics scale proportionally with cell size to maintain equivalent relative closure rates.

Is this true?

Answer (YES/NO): NO